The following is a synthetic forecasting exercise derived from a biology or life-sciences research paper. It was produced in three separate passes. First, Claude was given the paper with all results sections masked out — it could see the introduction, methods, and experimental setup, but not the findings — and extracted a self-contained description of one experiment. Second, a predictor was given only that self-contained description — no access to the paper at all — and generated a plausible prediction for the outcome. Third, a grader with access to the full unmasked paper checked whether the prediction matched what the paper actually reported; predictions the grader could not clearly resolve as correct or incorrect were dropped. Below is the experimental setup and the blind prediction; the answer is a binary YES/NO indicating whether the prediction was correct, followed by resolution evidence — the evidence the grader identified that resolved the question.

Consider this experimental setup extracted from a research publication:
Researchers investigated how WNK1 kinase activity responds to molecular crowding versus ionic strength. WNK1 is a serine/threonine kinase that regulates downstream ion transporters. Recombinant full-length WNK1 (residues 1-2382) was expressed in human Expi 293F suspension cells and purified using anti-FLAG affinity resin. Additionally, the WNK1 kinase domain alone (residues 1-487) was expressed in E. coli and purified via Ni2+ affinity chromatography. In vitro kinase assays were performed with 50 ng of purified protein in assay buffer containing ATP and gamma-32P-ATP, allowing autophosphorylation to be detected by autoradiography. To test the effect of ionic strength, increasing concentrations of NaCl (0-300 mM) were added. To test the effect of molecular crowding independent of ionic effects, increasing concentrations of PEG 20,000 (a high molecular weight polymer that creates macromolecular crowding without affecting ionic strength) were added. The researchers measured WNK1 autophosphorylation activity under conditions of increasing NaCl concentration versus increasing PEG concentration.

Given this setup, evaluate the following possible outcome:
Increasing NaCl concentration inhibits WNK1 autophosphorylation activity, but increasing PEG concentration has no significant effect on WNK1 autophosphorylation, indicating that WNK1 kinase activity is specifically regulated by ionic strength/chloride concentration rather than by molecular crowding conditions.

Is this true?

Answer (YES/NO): NO